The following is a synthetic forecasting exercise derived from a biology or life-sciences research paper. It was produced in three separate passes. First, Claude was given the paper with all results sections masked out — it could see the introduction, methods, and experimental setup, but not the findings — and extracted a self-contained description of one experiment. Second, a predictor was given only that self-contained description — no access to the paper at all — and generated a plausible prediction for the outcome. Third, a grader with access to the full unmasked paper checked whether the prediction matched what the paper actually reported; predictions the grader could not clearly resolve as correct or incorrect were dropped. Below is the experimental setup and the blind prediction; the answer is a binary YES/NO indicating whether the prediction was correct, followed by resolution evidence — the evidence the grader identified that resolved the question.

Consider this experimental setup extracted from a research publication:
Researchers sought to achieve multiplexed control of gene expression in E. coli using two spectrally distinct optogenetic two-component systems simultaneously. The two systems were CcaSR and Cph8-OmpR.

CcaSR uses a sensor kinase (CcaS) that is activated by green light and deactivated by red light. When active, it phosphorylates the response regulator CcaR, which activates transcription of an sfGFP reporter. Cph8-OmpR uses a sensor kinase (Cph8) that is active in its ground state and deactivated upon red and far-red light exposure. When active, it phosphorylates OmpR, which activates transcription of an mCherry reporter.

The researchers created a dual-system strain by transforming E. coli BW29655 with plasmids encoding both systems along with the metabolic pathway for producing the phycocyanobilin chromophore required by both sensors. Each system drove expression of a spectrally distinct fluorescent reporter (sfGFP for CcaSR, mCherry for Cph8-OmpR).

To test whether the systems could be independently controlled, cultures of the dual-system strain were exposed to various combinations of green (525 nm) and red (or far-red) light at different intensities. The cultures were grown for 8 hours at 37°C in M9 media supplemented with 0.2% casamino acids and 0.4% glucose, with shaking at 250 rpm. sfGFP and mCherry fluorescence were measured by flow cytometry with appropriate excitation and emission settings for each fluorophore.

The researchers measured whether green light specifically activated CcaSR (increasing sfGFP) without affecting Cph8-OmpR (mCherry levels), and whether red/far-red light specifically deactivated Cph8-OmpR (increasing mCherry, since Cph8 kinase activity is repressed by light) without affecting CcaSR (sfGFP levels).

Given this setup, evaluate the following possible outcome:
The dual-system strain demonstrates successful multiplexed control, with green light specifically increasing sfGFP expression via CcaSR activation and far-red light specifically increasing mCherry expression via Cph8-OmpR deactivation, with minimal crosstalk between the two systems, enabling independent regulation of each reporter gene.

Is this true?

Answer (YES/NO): NO